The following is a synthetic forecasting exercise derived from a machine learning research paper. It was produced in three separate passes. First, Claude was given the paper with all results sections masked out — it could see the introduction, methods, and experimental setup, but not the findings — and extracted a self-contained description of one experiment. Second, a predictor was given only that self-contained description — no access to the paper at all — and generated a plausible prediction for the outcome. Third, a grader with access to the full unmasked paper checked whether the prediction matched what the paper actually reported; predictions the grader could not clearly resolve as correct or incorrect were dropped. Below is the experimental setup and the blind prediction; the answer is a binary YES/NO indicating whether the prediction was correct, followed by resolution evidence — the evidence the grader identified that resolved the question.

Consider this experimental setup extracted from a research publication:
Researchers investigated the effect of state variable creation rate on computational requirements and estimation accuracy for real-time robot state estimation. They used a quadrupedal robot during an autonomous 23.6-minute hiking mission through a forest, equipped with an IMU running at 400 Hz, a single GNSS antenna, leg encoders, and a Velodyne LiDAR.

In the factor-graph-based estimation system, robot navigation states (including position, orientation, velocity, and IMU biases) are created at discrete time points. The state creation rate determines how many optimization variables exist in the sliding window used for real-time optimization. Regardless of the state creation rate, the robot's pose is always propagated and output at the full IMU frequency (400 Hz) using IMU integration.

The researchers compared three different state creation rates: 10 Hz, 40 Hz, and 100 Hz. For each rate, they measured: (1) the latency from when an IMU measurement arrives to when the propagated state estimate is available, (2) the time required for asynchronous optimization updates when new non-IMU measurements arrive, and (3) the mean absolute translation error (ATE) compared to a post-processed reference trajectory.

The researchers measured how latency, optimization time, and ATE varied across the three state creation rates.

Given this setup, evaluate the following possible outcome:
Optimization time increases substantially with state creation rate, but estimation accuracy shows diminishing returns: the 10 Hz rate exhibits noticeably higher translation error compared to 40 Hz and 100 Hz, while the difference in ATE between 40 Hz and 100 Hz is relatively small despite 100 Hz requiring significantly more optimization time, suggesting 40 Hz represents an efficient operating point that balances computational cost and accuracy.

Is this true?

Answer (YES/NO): YES